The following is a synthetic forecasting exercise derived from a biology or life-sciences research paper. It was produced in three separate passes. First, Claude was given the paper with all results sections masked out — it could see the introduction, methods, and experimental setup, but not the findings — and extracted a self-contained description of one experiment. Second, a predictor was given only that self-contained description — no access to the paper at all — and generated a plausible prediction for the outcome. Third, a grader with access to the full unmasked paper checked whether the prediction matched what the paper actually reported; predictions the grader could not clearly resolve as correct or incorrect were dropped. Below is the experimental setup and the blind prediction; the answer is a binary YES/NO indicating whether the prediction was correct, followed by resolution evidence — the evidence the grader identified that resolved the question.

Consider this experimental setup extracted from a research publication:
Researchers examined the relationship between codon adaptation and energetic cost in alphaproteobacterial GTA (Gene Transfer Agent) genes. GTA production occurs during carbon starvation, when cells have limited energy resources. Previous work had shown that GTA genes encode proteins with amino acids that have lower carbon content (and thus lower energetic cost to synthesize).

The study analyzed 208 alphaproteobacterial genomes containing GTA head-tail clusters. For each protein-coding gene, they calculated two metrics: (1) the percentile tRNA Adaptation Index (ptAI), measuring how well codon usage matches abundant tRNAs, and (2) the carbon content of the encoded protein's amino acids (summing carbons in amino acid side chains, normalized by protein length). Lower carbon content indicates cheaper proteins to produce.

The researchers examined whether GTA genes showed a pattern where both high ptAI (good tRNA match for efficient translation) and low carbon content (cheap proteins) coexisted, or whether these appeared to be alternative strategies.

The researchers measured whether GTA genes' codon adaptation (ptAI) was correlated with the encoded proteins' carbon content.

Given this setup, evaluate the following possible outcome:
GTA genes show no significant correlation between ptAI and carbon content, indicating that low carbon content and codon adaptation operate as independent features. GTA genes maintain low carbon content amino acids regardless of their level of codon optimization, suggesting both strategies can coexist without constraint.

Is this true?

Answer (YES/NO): NO